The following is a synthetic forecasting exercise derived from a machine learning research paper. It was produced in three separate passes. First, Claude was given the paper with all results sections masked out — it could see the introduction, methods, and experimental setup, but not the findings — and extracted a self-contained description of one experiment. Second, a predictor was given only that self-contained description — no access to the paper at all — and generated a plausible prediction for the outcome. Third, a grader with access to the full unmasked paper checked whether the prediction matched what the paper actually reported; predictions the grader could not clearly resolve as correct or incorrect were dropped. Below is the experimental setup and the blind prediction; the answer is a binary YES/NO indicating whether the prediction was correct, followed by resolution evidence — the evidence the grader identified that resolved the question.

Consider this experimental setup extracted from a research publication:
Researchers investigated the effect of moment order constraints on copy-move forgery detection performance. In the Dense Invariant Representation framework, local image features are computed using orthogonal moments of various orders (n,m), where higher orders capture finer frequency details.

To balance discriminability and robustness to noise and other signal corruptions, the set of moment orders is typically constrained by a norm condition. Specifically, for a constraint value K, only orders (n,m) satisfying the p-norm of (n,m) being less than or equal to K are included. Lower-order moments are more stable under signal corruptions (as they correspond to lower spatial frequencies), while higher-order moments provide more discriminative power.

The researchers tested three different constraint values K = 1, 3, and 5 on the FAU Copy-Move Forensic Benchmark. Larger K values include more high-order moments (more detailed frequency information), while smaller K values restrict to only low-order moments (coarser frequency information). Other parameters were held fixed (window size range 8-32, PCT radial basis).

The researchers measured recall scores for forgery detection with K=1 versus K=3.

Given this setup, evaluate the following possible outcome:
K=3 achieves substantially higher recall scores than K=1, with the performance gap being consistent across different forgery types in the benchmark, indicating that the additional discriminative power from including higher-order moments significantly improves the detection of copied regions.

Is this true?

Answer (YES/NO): NO